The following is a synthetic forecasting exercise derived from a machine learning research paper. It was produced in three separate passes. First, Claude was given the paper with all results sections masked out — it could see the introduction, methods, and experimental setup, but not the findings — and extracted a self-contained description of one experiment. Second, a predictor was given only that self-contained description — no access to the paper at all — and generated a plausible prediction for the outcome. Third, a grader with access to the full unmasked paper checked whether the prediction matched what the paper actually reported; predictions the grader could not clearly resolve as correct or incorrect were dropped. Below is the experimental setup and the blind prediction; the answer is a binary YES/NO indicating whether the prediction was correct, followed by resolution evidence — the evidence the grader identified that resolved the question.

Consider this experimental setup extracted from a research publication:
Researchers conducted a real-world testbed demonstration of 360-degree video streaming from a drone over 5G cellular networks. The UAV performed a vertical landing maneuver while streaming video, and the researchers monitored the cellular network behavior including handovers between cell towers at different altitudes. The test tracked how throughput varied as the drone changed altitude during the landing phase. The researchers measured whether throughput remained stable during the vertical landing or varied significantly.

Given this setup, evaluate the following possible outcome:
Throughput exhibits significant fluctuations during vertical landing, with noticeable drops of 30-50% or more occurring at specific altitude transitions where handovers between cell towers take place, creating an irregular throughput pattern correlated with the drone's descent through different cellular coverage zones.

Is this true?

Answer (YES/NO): NO